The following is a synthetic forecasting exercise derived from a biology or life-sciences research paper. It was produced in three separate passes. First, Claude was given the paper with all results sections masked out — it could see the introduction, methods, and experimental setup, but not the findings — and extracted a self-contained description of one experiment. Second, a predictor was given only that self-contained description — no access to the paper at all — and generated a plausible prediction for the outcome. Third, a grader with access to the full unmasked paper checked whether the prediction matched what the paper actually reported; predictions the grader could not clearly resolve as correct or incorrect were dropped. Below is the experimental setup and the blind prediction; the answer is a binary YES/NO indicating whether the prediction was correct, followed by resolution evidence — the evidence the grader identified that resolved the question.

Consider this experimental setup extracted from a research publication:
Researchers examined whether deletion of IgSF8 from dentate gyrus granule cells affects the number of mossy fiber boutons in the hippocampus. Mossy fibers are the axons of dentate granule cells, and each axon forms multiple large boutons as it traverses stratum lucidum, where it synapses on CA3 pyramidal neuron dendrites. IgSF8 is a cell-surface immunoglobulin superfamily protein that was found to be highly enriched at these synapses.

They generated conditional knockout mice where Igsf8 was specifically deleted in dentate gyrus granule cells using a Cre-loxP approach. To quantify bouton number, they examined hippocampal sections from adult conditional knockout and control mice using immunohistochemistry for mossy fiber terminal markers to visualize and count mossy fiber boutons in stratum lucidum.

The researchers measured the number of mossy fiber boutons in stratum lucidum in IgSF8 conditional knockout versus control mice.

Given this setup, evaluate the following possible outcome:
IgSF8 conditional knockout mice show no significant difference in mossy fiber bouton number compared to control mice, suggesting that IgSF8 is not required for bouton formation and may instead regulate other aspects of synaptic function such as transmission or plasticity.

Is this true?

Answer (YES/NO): YES